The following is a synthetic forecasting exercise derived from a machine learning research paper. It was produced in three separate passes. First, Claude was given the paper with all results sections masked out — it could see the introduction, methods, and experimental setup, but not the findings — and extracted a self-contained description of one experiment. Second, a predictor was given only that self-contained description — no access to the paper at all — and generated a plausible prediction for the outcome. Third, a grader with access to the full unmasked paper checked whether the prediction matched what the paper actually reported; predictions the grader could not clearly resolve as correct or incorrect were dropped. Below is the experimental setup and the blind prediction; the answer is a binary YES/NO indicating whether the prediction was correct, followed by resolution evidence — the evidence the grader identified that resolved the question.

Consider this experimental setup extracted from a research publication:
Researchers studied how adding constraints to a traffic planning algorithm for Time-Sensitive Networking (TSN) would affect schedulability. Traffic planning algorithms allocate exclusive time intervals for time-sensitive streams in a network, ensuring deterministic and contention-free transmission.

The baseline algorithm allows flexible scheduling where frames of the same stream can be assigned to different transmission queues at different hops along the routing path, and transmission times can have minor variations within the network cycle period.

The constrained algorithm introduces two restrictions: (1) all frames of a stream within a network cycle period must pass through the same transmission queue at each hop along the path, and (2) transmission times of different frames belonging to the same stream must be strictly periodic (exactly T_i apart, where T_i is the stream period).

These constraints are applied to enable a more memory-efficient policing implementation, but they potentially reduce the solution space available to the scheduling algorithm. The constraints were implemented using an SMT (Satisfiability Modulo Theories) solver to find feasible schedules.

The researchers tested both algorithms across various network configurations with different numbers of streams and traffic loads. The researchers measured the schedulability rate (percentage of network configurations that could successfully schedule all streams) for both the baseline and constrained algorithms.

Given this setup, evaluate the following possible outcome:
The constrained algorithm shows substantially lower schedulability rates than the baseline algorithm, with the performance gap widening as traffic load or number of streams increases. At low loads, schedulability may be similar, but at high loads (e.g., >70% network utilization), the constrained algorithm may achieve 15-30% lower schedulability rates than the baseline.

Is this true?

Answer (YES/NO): NO